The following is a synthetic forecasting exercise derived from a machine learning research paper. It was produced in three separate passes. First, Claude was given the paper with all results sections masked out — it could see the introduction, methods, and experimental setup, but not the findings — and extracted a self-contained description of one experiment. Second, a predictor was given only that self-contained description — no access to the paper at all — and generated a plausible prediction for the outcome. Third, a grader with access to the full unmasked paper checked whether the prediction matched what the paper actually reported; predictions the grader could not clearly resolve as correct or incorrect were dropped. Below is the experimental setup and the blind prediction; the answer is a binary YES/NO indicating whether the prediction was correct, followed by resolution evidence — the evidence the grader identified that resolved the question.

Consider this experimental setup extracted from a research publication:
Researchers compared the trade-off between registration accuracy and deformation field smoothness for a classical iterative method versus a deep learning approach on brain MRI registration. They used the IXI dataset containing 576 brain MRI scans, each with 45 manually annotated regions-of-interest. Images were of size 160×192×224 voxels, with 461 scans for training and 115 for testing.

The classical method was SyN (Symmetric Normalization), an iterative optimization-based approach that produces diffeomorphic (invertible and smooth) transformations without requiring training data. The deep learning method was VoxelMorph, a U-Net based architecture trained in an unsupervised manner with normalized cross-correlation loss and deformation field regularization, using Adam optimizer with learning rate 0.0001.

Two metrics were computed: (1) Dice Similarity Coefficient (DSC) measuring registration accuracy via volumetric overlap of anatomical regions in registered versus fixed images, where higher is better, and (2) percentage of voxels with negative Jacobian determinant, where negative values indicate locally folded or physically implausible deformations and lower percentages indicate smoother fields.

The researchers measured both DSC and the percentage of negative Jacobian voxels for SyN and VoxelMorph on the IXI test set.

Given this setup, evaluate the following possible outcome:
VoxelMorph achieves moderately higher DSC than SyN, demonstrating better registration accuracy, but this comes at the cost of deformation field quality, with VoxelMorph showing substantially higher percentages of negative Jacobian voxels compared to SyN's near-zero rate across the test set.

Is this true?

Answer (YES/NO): NO